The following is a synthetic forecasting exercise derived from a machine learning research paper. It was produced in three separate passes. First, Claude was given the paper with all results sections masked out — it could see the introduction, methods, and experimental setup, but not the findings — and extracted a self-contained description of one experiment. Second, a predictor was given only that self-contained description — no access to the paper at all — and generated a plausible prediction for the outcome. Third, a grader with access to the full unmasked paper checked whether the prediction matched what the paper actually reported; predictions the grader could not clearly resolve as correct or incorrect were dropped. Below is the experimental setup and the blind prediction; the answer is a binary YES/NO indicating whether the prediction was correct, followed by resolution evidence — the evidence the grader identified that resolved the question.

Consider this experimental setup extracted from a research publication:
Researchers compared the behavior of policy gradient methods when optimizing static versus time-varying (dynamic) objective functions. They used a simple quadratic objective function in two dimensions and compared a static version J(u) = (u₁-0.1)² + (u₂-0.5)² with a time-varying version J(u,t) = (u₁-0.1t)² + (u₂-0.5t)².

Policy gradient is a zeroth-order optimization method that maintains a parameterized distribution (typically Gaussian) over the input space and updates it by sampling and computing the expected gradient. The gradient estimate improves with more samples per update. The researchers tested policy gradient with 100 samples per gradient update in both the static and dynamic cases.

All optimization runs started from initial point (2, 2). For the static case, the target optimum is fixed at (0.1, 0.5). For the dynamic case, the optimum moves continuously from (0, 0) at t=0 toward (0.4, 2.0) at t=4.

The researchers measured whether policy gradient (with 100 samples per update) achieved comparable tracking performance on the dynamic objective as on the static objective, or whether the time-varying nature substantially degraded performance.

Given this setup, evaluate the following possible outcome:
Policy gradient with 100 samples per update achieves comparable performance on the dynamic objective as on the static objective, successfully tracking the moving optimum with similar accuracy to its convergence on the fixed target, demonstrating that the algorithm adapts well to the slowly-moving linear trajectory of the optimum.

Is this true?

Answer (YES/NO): NO